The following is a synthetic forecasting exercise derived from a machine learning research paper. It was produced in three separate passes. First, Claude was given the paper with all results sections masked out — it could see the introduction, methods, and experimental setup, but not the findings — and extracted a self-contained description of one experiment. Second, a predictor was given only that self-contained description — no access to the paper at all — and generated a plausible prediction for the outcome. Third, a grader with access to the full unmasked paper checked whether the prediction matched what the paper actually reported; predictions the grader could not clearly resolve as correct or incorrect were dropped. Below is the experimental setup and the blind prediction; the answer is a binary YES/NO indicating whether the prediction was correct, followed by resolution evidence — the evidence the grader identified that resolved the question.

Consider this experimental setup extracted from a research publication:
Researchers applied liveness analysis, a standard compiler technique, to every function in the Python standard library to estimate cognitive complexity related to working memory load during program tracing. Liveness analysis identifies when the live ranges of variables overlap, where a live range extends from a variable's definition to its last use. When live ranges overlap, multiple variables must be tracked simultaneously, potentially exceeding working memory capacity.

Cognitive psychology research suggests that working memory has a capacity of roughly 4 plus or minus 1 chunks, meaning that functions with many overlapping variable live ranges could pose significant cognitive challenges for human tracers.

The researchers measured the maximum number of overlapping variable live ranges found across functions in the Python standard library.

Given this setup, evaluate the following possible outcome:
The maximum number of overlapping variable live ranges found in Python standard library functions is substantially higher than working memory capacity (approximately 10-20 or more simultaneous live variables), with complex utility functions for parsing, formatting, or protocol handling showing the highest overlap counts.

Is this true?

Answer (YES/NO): YES